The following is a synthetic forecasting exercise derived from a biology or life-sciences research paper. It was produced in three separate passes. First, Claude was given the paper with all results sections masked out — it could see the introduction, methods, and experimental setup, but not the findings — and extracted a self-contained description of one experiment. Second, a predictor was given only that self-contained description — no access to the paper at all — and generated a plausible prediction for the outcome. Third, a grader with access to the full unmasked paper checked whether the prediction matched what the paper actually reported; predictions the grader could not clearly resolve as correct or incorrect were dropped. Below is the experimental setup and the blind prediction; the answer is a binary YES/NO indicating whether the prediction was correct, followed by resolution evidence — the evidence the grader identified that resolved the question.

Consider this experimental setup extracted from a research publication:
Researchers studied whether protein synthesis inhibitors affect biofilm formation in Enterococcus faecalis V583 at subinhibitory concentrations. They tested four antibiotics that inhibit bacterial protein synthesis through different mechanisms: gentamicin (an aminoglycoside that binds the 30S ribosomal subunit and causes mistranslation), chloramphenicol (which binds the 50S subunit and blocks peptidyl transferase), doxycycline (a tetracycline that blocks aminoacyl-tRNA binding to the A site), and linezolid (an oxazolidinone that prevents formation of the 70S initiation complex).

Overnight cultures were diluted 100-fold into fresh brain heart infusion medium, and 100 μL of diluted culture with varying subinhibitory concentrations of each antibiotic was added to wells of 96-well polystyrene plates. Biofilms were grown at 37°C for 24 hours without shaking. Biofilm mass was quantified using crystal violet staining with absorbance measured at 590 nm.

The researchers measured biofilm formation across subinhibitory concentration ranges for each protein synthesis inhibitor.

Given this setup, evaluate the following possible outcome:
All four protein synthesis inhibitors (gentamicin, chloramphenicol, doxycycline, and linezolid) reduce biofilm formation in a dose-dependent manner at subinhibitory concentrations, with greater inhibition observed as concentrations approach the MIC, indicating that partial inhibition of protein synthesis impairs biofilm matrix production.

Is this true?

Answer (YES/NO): NO